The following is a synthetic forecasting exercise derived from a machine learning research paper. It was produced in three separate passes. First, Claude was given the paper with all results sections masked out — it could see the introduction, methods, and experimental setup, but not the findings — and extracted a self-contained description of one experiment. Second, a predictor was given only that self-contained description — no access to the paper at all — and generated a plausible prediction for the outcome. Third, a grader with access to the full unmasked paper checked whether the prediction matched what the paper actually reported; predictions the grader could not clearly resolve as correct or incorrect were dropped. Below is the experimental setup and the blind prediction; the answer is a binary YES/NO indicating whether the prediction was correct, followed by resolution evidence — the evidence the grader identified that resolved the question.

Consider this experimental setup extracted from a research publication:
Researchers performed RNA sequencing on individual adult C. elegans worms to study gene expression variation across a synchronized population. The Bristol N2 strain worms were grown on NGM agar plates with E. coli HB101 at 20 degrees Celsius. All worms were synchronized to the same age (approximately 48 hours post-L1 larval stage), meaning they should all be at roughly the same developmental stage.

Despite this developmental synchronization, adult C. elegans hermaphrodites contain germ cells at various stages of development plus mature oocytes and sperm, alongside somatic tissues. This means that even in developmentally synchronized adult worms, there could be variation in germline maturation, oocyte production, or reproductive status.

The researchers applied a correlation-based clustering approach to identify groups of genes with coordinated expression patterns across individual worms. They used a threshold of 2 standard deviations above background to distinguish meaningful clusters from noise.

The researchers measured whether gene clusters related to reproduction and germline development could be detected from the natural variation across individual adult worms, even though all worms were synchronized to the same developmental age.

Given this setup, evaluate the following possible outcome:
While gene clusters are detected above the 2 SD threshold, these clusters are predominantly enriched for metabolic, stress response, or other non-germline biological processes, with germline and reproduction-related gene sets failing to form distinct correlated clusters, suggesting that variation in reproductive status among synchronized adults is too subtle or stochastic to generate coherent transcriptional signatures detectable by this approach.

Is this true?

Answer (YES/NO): NO